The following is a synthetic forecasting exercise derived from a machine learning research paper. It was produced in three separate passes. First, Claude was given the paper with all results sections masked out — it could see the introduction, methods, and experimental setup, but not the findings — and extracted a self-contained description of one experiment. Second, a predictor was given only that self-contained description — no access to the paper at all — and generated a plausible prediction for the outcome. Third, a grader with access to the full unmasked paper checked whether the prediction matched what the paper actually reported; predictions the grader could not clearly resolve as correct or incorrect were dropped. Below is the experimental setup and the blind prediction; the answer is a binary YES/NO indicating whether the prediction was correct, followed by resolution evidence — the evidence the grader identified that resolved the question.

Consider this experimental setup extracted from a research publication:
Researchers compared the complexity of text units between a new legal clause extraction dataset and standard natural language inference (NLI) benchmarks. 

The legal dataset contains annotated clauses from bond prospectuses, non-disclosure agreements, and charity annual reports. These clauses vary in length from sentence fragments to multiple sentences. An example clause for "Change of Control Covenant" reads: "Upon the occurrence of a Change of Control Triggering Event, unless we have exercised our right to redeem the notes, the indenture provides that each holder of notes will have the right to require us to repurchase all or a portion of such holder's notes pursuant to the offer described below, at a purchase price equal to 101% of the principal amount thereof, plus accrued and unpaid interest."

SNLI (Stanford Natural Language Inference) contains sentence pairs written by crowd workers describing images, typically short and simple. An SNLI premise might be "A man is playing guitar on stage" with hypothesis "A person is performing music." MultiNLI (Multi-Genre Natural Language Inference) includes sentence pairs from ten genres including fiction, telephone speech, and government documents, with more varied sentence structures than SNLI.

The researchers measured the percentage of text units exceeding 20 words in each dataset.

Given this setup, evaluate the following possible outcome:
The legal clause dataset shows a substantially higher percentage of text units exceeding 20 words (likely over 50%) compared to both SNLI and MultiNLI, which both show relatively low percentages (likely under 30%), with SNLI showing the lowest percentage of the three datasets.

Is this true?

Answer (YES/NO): YES